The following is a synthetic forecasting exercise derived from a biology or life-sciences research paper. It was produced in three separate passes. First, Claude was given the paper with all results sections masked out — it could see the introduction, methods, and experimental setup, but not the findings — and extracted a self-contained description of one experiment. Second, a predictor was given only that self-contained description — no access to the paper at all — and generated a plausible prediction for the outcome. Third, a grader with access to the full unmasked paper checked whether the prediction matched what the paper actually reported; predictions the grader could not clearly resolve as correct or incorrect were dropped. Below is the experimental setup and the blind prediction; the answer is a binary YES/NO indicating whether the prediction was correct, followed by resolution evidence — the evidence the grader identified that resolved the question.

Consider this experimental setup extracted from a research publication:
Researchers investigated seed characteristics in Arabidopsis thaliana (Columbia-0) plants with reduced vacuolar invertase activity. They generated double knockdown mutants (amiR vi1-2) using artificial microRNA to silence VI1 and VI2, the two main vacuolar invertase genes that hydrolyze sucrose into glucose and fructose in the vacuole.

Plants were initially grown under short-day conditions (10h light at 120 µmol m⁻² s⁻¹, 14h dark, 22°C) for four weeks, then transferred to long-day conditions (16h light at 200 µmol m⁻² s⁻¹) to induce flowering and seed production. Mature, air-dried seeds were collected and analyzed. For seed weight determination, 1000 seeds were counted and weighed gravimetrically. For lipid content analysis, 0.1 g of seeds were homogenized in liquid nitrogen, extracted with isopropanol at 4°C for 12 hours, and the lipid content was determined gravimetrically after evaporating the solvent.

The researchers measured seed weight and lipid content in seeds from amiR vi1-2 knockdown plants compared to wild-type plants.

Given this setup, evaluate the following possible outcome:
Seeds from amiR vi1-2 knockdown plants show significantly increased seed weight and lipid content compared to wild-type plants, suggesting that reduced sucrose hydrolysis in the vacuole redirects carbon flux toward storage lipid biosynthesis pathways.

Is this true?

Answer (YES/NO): NO